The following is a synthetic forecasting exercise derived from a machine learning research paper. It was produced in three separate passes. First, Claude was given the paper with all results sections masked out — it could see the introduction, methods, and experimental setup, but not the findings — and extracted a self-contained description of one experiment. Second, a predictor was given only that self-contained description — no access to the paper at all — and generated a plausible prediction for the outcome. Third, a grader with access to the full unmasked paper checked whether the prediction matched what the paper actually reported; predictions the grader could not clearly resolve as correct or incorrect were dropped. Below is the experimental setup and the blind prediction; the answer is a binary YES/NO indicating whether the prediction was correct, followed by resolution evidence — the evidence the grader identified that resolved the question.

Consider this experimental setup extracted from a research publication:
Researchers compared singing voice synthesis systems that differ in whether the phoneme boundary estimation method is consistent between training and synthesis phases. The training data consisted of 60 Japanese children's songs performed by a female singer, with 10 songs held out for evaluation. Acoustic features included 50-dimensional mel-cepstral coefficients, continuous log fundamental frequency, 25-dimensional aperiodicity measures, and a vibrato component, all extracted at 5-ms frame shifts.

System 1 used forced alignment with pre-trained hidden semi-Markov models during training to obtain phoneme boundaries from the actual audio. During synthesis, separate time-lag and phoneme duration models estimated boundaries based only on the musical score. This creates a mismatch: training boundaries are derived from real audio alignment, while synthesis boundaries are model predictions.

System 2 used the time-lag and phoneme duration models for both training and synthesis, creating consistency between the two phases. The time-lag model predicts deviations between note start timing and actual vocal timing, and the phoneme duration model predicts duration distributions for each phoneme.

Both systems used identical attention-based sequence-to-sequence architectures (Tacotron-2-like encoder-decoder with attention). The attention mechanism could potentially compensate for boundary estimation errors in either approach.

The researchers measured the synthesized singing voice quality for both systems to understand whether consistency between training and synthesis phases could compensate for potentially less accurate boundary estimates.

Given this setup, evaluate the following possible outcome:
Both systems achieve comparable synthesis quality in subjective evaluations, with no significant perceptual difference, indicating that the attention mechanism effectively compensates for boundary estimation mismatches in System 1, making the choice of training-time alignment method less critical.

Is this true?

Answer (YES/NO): NO